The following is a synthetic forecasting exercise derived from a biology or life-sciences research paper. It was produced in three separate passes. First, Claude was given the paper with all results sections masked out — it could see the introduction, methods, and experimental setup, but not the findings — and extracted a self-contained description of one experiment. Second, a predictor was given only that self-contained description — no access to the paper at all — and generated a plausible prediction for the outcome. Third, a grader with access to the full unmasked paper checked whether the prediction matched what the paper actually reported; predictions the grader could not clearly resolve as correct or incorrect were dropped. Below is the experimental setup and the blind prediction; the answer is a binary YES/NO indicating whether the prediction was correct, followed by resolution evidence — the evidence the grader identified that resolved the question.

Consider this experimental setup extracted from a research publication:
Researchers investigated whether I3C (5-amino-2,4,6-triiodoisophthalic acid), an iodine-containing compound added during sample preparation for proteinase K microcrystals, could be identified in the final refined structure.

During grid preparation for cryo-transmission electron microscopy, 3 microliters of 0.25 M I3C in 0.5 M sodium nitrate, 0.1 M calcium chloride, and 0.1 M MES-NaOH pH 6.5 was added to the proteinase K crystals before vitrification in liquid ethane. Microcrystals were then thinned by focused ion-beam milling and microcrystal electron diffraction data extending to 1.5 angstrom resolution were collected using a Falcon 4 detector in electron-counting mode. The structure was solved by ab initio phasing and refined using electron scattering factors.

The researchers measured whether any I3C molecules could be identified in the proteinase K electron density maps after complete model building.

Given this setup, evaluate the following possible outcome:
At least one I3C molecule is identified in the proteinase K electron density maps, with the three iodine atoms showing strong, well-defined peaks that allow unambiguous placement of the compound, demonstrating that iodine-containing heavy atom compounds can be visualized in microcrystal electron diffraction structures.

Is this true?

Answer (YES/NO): NO